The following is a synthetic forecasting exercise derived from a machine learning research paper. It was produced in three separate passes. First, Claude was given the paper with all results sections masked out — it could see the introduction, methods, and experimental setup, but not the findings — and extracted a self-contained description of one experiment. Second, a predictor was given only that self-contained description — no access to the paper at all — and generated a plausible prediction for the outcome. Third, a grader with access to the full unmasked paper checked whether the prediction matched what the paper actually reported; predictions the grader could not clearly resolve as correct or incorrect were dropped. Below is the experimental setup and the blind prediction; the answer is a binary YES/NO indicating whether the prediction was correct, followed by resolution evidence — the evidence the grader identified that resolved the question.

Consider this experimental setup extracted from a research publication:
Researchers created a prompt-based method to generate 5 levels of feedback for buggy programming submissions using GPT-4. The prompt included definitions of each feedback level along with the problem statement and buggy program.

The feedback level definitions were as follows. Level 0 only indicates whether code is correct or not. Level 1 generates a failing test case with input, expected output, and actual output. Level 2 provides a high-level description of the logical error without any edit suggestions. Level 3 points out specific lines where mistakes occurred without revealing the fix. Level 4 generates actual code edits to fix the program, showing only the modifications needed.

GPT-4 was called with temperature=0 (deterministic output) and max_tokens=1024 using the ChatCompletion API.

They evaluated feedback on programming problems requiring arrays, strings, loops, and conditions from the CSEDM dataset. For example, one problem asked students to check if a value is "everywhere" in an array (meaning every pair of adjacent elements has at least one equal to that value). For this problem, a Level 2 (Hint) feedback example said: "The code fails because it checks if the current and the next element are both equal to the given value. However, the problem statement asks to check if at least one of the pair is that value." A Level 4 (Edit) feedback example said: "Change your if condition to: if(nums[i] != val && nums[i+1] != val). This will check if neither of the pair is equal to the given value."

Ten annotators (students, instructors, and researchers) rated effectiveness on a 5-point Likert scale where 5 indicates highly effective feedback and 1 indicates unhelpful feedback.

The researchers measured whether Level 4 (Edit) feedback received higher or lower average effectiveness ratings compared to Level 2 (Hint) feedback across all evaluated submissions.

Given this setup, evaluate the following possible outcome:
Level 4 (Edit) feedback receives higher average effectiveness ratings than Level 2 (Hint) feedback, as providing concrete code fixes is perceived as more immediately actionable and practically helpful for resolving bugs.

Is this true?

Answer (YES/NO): NO